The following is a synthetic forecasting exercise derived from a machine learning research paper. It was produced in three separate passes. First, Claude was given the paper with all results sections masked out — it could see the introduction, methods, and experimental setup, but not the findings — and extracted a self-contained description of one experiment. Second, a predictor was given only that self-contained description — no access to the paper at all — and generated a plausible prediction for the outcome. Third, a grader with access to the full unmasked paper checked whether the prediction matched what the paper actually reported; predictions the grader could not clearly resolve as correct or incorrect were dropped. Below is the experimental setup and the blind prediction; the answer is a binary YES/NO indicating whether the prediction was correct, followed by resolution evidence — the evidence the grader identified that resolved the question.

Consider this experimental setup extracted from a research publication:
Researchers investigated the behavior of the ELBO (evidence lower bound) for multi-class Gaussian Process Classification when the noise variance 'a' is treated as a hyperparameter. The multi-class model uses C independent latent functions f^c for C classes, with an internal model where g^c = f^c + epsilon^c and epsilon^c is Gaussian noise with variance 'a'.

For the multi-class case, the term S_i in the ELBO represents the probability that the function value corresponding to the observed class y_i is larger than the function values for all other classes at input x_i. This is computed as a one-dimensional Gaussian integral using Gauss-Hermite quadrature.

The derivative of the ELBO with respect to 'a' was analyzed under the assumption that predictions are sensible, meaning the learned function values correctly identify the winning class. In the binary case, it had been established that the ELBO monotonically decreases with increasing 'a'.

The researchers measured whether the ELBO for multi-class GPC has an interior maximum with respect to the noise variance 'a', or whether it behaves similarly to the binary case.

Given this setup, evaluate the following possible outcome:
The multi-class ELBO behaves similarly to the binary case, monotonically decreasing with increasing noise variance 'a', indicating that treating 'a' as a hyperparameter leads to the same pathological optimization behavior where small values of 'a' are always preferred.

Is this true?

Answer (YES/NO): YES